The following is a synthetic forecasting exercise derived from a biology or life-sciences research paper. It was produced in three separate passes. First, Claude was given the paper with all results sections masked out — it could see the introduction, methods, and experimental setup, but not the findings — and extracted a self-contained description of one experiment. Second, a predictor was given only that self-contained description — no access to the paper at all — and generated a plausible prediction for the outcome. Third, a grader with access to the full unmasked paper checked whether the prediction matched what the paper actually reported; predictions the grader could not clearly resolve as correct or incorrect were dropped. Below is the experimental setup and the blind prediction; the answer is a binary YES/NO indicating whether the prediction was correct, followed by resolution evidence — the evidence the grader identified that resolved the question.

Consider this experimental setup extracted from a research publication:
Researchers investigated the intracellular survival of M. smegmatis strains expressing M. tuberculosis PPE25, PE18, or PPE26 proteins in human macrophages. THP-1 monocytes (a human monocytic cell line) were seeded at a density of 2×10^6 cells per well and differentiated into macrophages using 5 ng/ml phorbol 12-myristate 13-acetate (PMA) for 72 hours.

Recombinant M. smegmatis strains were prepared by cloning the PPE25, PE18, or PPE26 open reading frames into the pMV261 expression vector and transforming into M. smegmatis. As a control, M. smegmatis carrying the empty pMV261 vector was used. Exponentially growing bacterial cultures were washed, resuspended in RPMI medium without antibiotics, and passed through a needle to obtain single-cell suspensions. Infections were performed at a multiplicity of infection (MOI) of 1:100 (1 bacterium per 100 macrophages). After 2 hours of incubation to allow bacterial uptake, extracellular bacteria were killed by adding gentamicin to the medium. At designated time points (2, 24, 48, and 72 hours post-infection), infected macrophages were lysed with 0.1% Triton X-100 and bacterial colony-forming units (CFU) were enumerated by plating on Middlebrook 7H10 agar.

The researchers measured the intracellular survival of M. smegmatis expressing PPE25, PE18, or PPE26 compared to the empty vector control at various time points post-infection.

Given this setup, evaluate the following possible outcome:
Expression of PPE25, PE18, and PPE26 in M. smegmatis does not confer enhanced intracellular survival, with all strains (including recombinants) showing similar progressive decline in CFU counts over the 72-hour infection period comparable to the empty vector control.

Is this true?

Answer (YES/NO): NO